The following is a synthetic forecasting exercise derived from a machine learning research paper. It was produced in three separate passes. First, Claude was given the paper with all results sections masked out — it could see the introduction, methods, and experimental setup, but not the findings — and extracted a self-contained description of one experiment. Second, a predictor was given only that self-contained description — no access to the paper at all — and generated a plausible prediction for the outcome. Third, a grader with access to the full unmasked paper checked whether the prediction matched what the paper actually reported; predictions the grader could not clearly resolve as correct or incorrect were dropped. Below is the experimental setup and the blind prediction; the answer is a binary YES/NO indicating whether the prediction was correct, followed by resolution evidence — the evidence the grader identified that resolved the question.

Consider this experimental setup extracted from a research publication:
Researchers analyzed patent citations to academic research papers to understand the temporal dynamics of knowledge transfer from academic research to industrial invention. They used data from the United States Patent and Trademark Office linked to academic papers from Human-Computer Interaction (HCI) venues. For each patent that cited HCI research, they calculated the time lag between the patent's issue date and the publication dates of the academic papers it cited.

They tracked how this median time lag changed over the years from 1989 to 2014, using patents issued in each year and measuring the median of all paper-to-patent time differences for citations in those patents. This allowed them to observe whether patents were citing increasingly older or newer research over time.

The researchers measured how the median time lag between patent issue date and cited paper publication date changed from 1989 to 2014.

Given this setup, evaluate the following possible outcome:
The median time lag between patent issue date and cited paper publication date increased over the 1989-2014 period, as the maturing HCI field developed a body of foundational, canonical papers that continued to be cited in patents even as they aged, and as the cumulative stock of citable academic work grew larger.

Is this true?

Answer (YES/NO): YES